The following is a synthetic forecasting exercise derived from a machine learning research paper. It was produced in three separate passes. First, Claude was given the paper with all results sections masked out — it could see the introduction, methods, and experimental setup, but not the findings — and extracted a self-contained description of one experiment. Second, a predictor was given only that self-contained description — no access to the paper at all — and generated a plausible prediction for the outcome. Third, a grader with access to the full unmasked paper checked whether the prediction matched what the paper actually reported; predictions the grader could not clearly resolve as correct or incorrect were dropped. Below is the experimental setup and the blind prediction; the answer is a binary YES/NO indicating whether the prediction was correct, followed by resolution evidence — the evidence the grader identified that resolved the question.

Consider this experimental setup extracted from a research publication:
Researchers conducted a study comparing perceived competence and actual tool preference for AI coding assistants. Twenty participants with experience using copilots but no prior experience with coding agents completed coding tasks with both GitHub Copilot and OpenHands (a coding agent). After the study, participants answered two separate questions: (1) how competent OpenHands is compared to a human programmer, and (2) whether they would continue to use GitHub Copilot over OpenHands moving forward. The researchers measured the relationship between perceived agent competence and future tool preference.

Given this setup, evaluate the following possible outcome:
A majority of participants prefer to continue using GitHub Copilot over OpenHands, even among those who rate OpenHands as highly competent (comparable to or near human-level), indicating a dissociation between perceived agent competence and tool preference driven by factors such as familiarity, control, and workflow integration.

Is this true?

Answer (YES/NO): YES